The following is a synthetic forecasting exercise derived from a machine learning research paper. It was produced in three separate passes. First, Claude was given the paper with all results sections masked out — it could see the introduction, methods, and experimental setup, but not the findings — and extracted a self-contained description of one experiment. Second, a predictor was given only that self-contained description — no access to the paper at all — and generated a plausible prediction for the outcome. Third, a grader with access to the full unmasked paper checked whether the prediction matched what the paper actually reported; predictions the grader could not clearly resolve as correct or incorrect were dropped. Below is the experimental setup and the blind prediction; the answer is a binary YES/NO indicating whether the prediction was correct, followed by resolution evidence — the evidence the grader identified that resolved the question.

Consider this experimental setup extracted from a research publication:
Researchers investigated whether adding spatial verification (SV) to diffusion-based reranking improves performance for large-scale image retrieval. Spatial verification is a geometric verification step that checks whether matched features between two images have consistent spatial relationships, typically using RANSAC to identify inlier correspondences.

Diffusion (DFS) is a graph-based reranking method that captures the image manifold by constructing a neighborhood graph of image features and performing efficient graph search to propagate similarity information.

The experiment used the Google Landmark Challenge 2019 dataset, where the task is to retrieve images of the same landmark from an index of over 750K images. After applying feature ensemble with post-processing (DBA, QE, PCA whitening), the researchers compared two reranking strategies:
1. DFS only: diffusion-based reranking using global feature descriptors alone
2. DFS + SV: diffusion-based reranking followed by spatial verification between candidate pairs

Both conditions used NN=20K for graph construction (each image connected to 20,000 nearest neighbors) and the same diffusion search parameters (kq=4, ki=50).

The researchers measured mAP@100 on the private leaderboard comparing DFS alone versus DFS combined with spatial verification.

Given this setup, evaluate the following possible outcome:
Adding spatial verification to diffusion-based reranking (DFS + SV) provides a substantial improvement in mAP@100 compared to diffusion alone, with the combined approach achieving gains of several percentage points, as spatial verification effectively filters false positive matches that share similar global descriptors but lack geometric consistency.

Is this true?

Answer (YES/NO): NO